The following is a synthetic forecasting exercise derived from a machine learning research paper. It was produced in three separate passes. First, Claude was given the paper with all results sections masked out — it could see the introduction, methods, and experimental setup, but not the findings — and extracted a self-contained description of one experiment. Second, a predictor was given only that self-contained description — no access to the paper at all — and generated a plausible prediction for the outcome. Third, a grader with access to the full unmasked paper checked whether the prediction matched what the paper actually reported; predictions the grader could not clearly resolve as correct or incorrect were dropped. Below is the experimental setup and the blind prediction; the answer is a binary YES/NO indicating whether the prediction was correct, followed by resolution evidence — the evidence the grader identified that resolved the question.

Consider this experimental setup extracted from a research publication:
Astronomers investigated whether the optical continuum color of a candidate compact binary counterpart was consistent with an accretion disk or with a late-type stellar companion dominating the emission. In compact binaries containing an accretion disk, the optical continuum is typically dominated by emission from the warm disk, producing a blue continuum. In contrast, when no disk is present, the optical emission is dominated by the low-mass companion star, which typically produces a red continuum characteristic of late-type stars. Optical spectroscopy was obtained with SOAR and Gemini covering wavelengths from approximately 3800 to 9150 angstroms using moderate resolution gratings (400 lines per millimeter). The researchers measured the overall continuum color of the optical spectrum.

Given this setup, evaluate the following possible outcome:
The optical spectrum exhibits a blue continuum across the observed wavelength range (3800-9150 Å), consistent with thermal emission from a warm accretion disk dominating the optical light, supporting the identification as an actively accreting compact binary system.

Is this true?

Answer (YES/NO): YES